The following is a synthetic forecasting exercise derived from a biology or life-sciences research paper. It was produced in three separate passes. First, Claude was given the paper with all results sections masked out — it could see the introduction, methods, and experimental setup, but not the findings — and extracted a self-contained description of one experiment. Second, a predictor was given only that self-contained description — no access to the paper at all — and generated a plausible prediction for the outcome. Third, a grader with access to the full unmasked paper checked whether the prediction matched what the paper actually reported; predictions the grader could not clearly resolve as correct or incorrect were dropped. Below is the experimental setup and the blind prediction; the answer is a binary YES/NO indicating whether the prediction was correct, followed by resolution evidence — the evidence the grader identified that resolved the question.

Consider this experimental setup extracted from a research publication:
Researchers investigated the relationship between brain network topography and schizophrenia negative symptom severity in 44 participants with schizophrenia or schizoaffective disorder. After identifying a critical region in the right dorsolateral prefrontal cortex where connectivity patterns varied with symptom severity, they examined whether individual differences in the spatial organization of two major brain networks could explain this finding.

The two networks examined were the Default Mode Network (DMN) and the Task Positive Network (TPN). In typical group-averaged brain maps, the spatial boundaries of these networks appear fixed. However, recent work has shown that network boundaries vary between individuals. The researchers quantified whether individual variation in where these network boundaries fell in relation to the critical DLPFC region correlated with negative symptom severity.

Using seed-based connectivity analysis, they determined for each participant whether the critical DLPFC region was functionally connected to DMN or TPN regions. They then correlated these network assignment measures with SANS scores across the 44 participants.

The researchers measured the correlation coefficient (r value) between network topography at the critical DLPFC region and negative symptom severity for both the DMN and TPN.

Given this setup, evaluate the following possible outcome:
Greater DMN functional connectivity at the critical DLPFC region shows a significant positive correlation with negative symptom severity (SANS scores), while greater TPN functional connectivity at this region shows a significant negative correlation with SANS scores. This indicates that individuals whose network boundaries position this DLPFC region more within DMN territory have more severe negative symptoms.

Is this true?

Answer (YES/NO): NO